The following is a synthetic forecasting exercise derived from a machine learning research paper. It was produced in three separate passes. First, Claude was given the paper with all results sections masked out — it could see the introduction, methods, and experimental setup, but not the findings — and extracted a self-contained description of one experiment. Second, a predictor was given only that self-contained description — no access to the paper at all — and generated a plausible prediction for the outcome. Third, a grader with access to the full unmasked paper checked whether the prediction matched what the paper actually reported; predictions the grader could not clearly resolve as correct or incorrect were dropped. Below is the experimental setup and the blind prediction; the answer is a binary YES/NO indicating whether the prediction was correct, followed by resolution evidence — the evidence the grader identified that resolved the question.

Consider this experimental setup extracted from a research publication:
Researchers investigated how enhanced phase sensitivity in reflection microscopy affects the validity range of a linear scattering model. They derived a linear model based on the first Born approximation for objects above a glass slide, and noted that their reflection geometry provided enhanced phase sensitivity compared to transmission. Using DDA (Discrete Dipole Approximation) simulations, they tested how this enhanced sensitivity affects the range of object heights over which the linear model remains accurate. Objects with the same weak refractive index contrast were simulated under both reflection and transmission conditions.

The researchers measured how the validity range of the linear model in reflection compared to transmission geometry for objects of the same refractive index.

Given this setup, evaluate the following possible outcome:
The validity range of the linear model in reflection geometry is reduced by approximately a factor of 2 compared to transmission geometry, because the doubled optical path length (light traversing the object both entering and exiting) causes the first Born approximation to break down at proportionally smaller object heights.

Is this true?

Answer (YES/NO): YES